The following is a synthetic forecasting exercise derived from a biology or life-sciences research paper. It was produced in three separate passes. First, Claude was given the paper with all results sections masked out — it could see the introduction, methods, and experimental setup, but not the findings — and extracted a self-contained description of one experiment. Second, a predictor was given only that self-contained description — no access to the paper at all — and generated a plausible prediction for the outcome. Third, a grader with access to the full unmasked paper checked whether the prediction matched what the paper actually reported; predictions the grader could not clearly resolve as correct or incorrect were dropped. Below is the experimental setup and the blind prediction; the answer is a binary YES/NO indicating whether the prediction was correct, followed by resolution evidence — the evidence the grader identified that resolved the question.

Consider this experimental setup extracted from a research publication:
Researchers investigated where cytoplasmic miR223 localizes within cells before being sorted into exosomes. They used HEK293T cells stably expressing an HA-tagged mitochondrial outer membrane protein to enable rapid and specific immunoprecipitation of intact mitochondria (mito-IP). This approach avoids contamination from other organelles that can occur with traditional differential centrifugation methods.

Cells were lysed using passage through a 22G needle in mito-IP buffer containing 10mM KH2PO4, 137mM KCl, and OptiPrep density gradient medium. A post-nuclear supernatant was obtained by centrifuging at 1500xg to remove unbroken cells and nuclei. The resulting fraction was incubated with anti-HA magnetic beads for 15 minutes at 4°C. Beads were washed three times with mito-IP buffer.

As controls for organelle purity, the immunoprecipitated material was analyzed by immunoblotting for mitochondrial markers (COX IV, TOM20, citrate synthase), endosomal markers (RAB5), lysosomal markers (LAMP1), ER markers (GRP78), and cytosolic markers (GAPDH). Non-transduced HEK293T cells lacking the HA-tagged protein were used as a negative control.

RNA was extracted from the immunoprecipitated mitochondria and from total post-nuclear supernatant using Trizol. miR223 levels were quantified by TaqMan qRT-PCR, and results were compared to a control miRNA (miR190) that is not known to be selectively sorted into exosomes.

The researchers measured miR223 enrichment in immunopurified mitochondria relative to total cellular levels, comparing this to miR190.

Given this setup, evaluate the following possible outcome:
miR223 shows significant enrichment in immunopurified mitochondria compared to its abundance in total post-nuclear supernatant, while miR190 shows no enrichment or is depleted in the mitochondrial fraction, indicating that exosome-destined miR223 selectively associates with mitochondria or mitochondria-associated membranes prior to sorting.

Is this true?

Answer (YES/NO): YES